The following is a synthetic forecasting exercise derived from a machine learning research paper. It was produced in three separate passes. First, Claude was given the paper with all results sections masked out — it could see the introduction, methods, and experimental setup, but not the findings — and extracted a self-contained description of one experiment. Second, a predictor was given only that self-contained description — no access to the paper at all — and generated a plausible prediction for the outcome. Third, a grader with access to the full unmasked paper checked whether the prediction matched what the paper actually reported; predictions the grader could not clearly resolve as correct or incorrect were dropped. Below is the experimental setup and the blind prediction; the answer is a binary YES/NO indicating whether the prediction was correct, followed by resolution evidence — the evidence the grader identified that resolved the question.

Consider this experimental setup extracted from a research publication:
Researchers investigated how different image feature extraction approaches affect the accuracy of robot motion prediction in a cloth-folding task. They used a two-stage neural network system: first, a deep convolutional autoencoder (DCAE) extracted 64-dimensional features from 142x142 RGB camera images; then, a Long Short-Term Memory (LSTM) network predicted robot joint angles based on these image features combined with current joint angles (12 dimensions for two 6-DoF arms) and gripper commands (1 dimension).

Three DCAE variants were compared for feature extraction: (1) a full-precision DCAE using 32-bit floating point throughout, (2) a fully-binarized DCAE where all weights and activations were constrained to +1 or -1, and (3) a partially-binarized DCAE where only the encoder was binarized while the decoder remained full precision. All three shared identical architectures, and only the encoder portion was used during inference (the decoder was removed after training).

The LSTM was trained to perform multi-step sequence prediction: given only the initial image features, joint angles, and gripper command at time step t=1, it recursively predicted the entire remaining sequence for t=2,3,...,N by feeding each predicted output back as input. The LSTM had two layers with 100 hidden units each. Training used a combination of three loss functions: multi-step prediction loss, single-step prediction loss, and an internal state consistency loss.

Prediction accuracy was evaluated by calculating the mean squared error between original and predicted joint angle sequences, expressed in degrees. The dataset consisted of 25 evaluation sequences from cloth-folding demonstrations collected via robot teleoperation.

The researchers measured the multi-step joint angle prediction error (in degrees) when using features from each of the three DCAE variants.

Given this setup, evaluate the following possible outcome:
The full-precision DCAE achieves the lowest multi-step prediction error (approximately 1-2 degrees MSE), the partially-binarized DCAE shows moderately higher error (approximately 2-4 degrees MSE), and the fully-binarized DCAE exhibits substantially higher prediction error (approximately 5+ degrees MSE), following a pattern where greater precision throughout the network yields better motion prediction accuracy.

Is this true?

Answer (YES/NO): NO